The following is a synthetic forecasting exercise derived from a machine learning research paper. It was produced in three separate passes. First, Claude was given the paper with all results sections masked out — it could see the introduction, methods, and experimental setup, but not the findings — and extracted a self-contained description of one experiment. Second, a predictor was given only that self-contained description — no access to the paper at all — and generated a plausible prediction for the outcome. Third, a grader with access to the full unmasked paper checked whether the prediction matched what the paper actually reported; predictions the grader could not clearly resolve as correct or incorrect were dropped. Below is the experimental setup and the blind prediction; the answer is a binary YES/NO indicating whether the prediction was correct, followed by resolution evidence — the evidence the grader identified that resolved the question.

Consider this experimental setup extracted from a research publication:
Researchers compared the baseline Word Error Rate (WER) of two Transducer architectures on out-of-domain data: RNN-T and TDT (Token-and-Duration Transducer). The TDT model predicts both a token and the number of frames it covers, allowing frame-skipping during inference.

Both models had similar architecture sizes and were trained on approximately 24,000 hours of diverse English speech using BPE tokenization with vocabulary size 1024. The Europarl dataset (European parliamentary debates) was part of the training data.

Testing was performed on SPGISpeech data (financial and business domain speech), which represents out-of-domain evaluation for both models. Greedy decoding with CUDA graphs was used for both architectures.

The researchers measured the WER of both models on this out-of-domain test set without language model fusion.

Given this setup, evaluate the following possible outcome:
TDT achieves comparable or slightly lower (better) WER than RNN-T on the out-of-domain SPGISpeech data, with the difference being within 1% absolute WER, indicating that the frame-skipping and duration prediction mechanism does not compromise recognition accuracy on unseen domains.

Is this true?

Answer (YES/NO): NO